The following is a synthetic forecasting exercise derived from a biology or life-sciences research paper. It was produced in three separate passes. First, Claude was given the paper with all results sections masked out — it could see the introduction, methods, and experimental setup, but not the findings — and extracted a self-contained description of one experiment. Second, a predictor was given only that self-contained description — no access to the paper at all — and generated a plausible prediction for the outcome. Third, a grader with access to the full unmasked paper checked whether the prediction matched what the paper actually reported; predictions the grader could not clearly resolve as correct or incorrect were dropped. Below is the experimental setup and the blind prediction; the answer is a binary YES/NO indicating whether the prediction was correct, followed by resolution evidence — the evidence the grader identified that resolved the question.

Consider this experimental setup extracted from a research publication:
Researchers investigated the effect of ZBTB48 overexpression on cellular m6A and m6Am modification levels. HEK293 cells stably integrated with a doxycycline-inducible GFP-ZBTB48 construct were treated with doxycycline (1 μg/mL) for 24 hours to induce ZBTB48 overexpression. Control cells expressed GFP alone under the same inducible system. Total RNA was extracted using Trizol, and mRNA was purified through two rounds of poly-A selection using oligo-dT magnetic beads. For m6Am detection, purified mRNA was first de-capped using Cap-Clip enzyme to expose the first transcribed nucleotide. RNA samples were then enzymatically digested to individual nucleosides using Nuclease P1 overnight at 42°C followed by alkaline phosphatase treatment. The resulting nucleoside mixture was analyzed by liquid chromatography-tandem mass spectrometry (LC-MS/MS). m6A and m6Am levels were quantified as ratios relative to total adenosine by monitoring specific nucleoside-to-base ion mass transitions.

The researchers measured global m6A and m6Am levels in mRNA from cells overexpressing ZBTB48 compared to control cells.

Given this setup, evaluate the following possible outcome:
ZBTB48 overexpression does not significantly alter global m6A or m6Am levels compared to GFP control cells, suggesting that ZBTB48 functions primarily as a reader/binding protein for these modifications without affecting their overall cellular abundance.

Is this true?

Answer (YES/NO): NO